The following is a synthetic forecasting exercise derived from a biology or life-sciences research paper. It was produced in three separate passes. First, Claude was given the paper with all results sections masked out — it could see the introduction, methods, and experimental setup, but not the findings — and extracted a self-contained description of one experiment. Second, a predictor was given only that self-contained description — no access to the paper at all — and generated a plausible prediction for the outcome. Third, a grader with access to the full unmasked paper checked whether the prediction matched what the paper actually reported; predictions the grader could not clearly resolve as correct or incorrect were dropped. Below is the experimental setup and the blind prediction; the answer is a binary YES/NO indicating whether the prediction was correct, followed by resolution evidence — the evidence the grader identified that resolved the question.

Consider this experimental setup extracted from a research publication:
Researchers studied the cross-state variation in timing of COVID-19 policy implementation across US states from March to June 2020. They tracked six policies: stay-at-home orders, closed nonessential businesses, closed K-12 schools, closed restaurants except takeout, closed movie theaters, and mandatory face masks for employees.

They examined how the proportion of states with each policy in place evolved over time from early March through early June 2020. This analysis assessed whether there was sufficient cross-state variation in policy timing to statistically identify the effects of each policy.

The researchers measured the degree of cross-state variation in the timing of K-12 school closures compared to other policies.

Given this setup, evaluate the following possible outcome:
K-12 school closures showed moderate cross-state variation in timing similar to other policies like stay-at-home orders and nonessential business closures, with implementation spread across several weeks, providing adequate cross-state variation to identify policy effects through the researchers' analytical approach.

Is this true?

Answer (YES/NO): NO